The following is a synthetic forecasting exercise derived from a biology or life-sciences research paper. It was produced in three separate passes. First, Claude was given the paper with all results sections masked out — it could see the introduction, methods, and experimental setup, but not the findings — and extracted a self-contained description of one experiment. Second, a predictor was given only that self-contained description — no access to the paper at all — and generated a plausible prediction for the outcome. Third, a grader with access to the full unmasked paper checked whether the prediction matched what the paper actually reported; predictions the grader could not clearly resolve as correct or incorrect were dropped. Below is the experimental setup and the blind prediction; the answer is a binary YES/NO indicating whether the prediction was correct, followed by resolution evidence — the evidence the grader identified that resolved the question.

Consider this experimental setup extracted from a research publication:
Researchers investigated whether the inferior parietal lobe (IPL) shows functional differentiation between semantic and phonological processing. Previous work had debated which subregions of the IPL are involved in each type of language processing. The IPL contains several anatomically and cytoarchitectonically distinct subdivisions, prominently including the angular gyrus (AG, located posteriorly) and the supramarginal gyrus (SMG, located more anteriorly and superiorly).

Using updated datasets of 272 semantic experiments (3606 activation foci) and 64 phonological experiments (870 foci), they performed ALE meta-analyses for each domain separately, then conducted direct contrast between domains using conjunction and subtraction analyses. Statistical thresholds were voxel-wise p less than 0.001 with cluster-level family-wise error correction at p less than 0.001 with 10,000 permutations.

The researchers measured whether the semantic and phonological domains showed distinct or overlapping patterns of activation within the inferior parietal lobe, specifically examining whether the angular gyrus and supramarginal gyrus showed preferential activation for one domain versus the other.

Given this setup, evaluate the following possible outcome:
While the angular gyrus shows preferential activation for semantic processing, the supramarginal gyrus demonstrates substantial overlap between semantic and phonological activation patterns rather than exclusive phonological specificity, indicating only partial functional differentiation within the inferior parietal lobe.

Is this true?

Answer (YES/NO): NO